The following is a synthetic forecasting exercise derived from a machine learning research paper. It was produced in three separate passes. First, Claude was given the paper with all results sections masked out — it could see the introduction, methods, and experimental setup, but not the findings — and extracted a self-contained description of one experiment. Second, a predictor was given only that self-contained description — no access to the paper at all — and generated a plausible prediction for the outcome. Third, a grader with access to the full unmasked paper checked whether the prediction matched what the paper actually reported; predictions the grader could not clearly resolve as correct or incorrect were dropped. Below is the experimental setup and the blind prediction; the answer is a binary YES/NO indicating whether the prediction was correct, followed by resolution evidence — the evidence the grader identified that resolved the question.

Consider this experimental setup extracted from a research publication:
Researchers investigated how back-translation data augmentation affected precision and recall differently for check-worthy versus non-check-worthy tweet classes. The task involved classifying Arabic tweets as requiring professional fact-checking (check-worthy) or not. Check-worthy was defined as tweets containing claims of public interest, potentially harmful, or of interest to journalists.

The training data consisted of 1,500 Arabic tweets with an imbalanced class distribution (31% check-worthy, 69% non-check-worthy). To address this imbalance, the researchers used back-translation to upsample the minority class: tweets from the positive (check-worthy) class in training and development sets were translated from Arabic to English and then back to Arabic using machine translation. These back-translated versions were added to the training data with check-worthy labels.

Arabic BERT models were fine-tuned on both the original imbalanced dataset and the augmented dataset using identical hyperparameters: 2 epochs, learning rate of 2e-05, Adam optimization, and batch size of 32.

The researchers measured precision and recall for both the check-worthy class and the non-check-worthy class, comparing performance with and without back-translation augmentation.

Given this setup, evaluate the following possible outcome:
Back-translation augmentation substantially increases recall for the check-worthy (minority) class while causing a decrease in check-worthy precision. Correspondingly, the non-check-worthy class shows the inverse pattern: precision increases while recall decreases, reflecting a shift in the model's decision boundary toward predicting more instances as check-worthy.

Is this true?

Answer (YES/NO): NO